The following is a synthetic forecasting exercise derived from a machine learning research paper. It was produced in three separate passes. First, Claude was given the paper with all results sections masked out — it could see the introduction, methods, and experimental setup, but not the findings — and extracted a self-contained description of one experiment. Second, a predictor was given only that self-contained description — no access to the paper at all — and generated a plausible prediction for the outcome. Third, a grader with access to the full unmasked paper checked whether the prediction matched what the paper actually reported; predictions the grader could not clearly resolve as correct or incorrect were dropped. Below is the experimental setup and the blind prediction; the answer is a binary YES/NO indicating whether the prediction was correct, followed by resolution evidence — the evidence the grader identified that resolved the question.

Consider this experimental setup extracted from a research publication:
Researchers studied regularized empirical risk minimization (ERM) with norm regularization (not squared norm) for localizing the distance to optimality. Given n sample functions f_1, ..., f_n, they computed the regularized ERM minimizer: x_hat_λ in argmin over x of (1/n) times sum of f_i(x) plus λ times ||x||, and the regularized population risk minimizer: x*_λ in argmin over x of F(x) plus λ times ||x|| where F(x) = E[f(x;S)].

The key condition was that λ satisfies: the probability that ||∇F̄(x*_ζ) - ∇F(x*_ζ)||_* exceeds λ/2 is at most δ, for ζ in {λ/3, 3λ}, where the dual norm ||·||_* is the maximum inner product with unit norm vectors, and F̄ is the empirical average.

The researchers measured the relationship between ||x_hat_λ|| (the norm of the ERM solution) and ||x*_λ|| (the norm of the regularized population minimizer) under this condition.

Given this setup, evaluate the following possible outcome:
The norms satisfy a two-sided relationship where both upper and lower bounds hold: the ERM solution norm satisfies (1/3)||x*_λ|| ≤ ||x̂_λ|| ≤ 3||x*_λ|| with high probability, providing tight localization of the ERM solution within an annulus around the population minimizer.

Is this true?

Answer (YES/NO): NO